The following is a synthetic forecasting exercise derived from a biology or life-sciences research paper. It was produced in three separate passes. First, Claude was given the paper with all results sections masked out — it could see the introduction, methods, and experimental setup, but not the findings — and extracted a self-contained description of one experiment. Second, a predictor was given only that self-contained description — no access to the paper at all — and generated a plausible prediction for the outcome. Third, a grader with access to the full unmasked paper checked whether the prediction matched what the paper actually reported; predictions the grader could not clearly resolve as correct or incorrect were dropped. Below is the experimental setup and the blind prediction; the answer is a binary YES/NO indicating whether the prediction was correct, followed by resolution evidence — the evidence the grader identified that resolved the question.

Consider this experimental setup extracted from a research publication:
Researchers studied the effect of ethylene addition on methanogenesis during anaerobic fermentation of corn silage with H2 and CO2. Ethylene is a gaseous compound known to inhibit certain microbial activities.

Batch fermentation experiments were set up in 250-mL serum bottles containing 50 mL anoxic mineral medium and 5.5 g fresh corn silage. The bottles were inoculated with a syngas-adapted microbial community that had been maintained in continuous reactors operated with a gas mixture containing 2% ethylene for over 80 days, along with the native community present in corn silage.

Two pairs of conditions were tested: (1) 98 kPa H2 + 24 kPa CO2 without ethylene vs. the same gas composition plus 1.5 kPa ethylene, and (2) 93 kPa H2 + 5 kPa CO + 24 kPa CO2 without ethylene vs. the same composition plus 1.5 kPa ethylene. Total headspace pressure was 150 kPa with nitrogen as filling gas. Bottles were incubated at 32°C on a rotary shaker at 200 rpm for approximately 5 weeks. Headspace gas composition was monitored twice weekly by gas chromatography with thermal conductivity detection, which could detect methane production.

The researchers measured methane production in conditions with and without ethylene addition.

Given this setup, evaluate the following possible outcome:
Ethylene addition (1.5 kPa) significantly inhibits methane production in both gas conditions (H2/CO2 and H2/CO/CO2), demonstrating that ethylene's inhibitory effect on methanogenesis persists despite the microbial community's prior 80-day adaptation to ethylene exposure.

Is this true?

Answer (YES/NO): YES